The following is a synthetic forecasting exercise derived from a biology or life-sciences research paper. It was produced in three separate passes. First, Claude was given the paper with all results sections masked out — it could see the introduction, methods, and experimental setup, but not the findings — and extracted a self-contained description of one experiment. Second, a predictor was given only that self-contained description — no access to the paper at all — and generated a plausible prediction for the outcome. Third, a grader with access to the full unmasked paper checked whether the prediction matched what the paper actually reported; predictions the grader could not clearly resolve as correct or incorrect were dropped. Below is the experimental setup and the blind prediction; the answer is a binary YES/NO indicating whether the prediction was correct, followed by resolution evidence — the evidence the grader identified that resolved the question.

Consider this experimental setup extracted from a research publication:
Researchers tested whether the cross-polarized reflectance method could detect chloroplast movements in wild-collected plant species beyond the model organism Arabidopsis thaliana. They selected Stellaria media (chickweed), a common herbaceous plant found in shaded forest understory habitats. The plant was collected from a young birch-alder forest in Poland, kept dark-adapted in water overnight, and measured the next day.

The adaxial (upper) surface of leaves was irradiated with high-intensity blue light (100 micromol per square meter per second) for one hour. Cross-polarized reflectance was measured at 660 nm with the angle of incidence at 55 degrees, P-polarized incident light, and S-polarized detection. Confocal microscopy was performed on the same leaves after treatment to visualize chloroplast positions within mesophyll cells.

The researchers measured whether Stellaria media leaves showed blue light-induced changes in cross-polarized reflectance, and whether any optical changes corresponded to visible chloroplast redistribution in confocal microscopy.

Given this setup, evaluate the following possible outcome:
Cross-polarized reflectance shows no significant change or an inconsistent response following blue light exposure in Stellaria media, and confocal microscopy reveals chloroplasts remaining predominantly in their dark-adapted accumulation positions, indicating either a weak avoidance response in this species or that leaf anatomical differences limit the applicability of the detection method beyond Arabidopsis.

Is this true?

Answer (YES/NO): NO